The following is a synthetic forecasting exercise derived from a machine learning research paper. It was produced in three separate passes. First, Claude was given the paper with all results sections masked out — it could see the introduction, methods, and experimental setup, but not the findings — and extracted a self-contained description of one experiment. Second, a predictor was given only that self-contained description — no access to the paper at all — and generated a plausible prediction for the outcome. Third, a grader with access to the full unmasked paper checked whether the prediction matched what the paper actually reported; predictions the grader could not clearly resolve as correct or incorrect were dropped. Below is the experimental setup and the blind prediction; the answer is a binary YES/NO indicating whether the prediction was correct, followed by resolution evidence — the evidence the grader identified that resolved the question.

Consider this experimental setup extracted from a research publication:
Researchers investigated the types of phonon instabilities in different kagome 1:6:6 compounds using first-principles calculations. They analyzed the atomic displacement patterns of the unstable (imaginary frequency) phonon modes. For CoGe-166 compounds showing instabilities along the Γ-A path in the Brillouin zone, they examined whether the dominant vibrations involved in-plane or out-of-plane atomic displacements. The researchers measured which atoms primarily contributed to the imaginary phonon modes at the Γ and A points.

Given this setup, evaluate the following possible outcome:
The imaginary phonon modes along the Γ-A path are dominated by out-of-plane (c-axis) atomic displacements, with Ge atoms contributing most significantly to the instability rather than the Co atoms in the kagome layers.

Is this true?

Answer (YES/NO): NO